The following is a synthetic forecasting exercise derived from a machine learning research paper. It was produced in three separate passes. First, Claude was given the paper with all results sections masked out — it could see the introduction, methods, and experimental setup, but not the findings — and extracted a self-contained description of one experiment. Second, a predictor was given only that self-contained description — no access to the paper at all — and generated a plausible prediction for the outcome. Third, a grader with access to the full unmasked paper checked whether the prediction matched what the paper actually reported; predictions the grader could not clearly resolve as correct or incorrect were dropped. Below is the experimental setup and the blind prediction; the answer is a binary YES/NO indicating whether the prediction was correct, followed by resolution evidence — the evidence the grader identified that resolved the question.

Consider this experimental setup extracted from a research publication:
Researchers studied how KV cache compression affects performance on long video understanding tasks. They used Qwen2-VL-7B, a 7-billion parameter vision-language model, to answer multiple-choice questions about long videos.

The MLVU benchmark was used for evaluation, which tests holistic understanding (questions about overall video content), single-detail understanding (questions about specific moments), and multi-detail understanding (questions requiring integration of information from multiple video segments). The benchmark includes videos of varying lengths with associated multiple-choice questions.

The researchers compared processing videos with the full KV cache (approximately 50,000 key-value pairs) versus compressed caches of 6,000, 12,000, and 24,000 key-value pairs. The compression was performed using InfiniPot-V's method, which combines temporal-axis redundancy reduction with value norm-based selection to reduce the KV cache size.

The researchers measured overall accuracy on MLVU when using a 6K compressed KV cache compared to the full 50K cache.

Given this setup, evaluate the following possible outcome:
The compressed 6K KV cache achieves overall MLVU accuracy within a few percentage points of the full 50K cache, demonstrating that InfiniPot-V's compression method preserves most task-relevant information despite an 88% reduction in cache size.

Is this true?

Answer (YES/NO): YES